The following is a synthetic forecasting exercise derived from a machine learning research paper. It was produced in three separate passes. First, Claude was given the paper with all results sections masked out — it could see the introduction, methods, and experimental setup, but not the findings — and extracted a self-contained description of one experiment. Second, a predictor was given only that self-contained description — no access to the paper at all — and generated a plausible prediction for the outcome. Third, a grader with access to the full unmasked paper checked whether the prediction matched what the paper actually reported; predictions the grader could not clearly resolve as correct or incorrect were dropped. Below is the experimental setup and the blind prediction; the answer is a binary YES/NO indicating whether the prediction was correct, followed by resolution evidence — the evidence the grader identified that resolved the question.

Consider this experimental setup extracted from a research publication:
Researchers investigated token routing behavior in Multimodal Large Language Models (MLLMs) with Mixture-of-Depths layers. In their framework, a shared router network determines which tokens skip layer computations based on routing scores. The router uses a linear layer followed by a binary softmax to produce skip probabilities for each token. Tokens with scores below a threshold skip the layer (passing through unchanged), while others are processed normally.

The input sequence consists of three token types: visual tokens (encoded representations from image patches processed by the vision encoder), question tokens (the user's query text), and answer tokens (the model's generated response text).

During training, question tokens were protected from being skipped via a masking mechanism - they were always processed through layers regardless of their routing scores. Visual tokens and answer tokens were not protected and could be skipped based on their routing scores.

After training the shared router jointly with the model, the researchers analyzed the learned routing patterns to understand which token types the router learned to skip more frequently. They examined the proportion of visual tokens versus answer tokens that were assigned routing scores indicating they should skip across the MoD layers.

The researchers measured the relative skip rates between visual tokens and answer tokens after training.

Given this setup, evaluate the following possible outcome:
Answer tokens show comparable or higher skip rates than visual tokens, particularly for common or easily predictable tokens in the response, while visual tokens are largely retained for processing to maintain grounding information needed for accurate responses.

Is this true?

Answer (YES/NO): NO